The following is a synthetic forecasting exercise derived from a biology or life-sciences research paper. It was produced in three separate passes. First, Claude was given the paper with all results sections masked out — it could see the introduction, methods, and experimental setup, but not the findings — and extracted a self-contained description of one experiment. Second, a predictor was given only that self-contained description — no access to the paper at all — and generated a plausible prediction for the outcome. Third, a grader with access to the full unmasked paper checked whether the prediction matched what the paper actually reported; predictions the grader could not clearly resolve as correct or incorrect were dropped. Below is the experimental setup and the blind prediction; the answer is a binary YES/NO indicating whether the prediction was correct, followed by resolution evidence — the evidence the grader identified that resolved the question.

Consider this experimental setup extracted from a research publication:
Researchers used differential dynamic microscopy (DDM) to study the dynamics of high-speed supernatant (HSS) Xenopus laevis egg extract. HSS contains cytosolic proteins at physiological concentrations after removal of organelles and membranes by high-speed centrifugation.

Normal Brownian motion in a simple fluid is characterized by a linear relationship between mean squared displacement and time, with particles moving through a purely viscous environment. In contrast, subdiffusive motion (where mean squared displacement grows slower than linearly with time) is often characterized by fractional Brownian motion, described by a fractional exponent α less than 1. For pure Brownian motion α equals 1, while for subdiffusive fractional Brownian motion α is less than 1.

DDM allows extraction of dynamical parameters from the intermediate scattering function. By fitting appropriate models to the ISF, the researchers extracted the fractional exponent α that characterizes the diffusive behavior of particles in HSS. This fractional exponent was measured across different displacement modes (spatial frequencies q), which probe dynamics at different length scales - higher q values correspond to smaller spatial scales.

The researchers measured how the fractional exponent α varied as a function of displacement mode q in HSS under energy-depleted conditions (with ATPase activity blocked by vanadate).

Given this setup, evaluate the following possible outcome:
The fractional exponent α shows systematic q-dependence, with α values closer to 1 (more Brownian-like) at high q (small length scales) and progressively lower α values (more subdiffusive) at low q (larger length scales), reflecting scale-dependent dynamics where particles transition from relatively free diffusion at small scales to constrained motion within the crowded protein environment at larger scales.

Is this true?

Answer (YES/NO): NO